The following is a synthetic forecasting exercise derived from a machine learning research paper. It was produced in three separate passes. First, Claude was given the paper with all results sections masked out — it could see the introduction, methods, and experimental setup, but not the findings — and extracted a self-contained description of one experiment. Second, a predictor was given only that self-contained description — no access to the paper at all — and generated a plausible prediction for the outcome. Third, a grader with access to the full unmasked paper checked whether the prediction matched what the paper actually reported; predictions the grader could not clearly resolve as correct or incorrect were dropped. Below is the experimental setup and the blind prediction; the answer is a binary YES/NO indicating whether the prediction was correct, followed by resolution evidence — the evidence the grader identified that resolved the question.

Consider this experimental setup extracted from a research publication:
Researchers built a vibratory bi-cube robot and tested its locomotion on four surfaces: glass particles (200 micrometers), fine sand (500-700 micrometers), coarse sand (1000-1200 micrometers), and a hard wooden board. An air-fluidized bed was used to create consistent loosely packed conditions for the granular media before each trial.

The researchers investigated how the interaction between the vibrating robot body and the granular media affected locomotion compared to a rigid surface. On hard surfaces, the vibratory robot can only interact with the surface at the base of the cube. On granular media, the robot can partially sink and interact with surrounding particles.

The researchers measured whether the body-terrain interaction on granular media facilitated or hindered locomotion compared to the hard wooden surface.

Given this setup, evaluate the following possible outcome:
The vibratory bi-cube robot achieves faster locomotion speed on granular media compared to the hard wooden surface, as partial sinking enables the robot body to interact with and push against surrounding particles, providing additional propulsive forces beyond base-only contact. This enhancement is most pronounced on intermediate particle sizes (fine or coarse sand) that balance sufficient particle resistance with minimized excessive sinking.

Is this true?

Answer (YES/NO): NO